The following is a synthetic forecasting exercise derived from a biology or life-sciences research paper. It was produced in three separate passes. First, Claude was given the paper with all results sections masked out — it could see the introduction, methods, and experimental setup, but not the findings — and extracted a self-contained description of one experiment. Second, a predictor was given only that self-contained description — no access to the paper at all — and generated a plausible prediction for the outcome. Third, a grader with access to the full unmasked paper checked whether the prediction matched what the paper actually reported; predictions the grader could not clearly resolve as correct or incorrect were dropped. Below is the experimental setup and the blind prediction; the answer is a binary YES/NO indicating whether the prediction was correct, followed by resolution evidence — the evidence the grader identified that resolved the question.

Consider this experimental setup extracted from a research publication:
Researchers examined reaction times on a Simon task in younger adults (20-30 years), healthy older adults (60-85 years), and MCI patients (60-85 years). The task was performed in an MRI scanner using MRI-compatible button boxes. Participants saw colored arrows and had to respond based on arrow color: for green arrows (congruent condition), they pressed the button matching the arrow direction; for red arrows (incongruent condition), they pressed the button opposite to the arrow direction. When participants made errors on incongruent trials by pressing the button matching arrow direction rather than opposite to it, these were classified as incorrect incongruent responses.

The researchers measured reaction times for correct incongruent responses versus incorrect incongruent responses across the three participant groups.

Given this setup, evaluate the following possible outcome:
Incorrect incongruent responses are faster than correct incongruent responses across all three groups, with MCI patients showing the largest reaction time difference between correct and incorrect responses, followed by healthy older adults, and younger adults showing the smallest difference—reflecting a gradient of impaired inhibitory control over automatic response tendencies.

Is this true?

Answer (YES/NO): NO